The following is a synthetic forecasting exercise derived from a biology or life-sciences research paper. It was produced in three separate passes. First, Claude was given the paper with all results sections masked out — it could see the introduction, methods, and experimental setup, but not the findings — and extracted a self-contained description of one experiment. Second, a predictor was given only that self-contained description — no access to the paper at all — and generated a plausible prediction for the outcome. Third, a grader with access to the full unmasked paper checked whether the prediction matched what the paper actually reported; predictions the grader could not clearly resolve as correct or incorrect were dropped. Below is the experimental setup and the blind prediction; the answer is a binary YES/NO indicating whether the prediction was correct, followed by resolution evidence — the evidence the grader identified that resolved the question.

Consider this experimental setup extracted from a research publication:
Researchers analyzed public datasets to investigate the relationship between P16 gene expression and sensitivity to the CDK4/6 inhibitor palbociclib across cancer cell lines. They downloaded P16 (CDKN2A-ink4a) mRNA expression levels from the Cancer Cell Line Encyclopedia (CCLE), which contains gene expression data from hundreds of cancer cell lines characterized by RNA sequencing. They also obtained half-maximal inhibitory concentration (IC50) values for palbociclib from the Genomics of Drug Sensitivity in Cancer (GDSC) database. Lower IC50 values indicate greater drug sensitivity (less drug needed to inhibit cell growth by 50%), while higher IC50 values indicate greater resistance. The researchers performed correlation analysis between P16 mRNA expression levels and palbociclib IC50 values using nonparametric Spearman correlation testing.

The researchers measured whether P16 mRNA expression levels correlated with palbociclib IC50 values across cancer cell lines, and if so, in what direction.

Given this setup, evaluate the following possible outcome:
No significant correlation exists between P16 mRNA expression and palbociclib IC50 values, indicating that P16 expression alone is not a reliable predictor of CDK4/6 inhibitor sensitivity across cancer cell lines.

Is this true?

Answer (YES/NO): NO